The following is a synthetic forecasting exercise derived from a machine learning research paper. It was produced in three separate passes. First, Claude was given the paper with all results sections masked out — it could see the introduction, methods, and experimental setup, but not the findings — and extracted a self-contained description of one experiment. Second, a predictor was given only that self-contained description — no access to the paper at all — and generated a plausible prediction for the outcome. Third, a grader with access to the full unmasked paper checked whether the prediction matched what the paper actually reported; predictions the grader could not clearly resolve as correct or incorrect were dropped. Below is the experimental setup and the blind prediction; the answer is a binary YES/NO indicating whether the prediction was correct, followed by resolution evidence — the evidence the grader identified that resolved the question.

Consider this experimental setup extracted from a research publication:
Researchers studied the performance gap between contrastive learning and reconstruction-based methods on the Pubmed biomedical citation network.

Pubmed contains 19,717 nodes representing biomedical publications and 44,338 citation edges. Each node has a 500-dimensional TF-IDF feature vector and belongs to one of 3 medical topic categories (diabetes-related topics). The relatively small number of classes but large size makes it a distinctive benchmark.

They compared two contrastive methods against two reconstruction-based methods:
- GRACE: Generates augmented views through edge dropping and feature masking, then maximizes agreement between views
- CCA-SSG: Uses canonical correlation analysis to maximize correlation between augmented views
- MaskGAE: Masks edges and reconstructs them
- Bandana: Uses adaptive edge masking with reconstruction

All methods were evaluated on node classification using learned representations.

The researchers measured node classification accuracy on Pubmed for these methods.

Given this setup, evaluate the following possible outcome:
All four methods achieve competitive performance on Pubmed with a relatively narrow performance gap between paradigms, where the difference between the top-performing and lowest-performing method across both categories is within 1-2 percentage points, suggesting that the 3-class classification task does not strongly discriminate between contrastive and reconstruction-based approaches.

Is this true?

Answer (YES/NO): NO